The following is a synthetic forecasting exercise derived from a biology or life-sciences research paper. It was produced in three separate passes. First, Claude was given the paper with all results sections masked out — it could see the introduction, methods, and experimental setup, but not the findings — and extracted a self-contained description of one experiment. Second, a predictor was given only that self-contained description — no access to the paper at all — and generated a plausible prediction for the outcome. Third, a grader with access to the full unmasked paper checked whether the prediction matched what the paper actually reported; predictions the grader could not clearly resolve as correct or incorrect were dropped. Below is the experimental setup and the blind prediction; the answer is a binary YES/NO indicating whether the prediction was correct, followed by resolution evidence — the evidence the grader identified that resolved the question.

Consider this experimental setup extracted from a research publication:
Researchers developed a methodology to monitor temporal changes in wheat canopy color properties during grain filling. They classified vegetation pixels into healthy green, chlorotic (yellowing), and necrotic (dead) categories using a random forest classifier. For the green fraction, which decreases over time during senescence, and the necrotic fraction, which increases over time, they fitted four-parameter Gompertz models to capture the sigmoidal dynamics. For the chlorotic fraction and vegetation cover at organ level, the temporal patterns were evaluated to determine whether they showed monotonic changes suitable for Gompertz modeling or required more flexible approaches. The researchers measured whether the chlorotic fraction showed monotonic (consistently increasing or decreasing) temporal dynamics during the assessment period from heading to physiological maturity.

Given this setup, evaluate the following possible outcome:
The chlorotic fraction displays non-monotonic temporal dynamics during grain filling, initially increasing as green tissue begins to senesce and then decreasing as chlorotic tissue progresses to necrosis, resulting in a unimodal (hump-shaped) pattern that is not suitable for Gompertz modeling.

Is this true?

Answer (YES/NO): YES